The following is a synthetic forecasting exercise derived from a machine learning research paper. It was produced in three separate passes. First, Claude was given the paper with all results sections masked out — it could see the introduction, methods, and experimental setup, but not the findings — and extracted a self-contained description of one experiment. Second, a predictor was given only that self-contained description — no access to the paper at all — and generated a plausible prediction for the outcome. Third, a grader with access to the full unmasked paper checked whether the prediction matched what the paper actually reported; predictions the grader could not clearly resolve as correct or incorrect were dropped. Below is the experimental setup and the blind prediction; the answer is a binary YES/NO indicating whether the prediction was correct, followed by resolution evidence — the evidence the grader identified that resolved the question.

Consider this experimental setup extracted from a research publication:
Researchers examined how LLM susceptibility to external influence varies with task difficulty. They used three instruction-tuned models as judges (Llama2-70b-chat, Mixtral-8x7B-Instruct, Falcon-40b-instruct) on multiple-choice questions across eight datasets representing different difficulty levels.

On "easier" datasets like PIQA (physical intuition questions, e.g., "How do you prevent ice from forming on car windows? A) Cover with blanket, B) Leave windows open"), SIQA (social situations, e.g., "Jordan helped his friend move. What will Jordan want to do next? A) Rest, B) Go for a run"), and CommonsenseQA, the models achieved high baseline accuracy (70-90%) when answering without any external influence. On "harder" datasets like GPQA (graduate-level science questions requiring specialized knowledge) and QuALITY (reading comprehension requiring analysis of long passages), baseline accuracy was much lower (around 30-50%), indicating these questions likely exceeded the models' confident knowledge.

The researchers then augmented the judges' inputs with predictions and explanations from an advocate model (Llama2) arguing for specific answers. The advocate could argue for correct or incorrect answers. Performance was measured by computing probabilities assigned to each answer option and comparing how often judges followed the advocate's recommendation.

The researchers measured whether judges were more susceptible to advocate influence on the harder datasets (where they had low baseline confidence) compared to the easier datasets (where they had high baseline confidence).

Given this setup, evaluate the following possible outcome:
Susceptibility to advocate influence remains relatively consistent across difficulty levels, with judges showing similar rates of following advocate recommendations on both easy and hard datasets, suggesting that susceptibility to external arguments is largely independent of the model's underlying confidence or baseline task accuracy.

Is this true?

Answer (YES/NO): NO